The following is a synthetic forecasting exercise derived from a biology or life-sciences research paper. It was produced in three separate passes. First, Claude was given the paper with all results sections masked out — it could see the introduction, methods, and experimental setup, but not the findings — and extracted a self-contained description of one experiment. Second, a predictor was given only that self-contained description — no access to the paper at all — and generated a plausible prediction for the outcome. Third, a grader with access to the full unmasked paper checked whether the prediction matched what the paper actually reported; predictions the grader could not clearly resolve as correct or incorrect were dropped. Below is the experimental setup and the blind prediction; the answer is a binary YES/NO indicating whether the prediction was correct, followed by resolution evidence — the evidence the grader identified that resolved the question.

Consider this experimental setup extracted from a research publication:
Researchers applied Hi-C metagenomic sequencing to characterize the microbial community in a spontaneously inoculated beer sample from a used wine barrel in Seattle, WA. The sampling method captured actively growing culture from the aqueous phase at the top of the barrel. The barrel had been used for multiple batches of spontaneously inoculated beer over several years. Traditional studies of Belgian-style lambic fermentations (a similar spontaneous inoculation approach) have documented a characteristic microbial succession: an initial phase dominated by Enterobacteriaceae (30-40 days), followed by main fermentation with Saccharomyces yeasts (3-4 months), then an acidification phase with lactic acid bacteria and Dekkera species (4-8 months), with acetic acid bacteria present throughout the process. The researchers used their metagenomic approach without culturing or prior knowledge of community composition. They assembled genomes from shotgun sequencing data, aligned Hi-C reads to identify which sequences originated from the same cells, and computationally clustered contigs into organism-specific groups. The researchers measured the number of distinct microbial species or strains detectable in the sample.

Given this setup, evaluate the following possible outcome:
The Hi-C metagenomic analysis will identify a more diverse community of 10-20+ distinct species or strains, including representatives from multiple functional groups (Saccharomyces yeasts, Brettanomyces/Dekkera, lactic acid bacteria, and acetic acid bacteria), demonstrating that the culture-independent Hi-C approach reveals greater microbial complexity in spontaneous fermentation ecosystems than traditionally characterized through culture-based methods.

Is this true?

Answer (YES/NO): NO